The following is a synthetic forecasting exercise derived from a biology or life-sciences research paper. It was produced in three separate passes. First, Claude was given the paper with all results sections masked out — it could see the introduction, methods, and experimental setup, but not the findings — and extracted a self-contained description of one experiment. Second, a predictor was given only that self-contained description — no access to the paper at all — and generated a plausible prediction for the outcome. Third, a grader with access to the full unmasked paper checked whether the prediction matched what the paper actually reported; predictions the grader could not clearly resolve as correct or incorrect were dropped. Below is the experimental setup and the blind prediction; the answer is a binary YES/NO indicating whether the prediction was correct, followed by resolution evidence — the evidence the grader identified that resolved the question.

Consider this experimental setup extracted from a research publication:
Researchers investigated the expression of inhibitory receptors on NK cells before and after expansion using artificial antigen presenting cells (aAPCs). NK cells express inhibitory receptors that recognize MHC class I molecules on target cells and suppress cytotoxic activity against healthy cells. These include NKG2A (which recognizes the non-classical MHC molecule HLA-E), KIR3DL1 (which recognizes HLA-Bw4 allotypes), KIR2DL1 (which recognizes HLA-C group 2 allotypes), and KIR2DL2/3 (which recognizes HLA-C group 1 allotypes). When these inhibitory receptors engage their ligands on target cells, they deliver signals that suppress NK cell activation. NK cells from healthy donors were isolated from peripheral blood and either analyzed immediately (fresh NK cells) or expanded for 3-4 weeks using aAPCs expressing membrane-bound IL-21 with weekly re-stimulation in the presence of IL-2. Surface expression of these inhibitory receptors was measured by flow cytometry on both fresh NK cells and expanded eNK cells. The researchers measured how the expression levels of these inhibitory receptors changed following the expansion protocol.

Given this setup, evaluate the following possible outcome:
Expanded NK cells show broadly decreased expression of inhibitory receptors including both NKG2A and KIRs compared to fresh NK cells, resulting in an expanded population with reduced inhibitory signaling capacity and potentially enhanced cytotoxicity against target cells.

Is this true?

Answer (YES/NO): NO